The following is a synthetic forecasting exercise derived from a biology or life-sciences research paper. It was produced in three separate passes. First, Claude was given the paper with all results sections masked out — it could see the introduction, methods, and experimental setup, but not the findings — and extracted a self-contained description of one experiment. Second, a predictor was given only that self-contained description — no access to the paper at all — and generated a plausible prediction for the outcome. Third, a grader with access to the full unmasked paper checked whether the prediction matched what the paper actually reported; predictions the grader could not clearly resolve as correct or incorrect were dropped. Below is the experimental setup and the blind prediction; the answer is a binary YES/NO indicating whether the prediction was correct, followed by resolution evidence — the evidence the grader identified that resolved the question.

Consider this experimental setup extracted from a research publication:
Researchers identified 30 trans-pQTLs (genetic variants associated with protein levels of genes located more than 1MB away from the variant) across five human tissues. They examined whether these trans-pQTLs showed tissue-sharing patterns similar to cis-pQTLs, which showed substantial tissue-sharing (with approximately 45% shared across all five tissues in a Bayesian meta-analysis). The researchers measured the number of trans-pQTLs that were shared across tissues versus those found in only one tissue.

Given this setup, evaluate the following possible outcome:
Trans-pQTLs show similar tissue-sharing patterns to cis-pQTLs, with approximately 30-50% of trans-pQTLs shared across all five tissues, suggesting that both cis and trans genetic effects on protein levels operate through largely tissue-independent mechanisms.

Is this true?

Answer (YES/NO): NO